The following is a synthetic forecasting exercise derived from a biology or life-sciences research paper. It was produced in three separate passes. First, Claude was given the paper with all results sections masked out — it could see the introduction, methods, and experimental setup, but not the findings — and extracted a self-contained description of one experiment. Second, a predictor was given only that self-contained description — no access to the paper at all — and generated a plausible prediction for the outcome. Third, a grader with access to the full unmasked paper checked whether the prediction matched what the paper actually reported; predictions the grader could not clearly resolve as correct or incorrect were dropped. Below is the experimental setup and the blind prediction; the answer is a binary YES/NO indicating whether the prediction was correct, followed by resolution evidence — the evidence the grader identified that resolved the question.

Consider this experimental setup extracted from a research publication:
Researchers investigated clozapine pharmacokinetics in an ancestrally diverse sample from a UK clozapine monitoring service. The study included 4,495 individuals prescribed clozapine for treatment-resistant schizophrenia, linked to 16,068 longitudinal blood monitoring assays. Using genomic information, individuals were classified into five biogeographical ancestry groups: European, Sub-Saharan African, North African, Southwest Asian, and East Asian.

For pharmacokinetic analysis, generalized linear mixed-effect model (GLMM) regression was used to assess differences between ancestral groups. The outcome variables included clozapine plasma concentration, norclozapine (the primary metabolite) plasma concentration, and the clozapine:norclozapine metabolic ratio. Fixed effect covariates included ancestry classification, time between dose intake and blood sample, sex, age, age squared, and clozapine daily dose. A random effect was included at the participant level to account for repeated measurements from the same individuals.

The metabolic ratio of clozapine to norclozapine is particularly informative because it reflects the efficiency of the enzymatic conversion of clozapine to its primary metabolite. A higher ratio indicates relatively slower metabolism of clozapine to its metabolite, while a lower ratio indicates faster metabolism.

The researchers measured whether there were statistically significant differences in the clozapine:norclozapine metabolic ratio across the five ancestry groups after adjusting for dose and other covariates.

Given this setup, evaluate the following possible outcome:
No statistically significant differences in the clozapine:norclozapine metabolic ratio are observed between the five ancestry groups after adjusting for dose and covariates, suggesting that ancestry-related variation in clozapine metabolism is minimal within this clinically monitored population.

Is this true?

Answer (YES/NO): NO